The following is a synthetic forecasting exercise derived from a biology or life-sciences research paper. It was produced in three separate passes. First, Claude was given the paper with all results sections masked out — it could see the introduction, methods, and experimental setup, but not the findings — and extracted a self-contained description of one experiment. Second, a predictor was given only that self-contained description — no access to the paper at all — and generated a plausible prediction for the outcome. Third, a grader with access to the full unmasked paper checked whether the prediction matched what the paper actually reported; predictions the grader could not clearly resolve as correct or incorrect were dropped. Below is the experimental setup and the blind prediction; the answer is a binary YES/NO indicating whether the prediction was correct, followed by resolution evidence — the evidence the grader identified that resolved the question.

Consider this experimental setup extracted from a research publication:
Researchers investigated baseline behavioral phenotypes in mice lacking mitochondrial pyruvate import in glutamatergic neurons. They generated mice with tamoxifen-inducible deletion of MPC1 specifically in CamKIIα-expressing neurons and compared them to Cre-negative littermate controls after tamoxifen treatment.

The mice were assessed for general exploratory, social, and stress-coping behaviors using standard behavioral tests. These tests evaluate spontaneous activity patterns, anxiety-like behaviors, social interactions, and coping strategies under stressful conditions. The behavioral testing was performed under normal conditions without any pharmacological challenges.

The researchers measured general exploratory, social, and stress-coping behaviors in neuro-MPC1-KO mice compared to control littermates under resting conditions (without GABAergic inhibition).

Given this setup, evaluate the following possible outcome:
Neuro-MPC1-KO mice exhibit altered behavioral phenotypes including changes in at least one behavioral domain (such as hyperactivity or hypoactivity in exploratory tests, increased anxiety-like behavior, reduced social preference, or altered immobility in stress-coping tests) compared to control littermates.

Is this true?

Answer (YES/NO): NO